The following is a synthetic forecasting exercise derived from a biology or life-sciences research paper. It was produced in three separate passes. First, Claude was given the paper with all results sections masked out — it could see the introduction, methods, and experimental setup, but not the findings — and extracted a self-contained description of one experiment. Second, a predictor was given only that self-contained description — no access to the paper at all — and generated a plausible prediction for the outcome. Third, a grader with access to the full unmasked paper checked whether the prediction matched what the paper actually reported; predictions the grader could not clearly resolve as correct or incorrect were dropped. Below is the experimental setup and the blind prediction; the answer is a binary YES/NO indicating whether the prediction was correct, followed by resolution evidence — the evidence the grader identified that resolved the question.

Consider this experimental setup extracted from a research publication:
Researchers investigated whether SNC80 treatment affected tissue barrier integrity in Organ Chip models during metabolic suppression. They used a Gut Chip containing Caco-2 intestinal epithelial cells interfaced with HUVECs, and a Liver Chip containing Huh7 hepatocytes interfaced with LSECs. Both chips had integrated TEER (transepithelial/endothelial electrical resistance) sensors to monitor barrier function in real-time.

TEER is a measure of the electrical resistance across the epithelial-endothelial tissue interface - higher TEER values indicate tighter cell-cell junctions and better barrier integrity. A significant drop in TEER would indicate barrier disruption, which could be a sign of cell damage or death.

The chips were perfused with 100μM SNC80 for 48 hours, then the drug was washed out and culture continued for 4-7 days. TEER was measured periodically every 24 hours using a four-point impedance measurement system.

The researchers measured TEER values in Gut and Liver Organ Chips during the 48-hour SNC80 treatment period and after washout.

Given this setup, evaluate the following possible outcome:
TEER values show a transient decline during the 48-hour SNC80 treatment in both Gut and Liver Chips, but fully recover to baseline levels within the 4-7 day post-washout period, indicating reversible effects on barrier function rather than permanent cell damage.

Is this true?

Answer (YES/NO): NO